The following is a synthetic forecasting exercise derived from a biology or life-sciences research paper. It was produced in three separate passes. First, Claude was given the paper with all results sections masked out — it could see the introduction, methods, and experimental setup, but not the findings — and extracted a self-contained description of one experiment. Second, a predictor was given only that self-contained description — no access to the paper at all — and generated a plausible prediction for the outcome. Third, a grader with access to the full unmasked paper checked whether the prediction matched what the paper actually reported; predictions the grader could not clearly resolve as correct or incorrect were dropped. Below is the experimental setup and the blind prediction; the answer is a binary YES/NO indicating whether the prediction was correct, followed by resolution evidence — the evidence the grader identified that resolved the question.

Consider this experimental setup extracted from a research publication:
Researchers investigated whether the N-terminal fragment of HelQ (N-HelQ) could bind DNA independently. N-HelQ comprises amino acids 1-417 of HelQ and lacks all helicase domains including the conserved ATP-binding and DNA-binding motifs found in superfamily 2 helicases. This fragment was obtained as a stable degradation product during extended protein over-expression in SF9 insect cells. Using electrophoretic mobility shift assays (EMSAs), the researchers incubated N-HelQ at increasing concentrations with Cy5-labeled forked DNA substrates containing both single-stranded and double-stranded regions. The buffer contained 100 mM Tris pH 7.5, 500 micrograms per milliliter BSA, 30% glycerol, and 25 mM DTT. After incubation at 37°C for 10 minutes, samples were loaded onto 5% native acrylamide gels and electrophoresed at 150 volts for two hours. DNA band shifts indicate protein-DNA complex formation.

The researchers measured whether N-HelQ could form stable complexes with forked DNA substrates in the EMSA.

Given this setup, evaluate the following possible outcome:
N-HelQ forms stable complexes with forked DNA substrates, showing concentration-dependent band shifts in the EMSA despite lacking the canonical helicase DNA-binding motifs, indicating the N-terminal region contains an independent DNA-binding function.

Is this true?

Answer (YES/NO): NO